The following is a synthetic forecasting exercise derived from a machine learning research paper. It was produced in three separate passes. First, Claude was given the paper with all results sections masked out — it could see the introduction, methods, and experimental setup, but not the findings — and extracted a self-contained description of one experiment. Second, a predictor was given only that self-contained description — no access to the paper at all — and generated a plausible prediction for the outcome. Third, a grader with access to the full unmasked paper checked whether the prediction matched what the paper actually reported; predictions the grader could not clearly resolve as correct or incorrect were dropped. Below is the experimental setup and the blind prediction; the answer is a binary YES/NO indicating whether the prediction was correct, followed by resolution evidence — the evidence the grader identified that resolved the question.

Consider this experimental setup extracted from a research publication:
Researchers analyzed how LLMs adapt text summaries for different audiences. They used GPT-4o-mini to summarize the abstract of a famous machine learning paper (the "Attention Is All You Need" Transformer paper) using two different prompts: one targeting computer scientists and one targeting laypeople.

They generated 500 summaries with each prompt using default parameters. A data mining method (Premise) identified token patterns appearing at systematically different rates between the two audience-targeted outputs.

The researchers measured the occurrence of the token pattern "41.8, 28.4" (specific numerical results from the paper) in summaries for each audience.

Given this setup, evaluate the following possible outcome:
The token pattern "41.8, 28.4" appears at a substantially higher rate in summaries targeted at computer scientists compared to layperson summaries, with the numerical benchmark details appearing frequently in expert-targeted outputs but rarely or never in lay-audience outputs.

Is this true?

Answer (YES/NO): YES